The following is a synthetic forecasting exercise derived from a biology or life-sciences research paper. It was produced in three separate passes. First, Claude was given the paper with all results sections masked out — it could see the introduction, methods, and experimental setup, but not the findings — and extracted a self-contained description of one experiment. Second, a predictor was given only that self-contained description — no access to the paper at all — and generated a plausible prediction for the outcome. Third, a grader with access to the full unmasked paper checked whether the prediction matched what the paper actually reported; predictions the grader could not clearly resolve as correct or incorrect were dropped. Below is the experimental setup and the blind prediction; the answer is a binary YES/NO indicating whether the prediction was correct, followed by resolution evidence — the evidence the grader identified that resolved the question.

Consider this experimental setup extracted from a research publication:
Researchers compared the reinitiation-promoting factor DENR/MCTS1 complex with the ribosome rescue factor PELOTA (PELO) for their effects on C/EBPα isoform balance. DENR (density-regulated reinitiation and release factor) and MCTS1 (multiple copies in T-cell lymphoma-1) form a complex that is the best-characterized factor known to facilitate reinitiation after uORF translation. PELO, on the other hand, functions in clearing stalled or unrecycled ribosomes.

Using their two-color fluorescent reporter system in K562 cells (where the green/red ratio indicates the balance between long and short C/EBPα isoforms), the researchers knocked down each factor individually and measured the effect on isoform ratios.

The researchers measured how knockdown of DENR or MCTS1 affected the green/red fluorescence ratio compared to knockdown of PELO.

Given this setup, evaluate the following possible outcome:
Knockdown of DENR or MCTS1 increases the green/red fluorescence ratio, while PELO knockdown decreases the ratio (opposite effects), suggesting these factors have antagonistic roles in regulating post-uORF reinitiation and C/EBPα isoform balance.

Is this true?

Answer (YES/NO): YES